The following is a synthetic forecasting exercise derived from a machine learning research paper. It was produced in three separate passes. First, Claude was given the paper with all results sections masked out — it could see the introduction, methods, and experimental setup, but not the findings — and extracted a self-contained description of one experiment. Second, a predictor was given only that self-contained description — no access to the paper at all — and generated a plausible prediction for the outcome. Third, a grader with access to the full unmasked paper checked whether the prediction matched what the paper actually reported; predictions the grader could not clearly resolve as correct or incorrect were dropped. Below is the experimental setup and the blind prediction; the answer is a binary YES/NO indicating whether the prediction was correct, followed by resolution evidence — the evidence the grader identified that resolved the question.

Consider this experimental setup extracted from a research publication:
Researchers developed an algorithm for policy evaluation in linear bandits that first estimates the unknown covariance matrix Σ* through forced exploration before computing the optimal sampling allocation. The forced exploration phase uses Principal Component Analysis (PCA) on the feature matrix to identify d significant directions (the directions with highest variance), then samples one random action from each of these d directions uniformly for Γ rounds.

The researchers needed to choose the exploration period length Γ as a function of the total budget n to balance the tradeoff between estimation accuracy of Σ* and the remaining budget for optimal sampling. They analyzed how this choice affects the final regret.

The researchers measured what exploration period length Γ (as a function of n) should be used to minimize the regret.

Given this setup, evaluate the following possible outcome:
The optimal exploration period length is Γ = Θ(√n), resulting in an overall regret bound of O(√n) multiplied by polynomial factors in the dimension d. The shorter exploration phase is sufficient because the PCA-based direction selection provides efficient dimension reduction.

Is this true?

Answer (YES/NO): NO